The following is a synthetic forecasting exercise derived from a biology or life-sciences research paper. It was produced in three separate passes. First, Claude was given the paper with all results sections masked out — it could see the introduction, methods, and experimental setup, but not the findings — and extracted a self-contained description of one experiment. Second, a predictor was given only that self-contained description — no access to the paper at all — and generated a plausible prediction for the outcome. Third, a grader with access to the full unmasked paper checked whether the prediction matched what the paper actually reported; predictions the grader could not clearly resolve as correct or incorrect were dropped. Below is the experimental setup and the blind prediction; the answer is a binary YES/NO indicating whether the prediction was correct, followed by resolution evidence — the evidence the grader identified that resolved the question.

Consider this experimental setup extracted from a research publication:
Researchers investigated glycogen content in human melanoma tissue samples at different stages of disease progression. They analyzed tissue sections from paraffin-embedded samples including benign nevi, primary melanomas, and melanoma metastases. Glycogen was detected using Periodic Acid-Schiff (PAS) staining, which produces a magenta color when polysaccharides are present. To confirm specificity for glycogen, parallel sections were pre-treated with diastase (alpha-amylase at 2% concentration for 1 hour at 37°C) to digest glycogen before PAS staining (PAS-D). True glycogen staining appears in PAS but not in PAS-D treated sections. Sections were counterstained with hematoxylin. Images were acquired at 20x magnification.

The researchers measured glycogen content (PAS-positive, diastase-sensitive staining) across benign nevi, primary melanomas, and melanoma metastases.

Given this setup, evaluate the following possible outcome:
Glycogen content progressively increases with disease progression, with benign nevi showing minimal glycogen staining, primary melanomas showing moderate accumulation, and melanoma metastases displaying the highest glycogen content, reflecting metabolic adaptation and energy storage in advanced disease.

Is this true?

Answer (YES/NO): NO